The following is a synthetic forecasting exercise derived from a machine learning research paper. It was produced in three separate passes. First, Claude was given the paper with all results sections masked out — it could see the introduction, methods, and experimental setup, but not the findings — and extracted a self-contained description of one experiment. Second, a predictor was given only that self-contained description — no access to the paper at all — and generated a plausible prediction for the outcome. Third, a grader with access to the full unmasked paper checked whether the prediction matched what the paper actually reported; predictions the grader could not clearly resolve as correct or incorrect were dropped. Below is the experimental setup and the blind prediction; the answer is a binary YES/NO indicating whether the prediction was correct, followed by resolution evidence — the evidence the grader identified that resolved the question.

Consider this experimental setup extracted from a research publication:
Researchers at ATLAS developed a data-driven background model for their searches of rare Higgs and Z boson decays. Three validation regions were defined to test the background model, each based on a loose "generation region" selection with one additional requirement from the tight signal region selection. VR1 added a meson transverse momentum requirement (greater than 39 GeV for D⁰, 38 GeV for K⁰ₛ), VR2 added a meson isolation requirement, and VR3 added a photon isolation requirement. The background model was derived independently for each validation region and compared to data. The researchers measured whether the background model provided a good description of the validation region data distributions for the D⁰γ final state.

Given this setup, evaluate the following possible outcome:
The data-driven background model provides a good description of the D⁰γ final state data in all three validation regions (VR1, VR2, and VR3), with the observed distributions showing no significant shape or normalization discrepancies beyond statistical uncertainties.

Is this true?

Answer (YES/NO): YES